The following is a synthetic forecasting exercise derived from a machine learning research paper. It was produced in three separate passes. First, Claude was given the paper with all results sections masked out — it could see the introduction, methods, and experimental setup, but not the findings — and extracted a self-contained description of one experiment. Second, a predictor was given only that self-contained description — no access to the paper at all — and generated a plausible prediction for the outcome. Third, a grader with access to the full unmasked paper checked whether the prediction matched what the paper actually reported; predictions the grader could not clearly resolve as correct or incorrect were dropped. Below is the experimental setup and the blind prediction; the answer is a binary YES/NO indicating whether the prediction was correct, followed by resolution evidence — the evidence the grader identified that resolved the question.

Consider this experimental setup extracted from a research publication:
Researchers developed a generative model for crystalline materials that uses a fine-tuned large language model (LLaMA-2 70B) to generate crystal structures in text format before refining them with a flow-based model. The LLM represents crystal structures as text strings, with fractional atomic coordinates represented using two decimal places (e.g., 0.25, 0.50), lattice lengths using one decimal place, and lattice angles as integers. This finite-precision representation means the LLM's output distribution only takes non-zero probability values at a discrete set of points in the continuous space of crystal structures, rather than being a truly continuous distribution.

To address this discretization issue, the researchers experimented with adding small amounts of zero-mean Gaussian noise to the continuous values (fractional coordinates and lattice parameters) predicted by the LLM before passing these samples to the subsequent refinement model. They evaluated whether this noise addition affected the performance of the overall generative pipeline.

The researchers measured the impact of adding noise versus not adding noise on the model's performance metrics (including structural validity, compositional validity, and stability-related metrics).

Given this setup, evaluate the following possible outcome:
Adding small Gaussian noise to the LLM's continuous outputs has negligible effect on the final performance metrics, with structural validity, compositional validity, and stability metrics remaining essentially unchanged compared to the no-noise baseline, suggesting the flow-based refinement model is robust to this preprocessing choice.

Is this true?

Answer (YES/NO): YES